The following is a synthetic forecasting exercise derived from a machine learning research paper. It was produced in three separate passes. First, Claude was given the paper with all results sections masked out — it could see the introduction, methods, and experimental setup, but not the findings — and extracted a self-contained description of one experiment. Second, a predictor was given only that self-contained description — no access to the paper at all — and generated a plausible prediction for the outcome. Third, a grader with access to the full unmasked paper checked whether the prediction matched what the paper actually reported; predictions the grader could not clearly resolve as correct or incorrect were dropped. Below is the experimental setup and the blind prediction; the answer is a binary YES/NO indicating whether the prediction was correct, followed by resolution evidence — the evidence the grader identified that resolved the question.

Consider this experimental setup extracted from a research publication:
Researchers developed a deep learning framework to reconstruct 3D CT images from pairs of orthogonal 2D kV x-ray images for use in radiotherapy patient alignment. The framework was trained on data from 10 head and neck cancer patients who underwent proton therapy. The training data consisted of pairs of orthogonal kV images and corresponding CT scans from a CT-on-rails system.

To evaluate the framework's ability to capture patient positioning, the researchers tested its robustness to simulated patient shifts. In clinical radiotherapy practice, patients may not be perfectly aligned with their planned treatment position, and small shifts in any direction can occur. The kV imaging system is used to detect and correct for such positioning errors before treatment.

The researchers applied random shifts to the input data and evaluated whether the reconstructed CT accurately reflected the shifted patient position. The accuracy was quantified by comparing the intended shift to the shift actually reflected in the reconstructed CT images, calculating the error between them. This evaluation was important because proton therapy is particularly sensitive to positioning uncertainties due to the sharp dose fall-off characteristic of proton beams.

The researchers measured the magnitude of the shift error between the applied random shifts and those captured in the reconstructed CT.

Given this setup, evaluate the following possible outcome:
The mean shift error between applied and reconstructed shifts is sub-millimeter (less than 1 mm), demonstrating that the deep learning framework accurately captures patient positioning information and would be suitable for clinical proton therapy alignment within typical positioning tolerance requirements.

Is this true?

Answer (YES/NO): YES